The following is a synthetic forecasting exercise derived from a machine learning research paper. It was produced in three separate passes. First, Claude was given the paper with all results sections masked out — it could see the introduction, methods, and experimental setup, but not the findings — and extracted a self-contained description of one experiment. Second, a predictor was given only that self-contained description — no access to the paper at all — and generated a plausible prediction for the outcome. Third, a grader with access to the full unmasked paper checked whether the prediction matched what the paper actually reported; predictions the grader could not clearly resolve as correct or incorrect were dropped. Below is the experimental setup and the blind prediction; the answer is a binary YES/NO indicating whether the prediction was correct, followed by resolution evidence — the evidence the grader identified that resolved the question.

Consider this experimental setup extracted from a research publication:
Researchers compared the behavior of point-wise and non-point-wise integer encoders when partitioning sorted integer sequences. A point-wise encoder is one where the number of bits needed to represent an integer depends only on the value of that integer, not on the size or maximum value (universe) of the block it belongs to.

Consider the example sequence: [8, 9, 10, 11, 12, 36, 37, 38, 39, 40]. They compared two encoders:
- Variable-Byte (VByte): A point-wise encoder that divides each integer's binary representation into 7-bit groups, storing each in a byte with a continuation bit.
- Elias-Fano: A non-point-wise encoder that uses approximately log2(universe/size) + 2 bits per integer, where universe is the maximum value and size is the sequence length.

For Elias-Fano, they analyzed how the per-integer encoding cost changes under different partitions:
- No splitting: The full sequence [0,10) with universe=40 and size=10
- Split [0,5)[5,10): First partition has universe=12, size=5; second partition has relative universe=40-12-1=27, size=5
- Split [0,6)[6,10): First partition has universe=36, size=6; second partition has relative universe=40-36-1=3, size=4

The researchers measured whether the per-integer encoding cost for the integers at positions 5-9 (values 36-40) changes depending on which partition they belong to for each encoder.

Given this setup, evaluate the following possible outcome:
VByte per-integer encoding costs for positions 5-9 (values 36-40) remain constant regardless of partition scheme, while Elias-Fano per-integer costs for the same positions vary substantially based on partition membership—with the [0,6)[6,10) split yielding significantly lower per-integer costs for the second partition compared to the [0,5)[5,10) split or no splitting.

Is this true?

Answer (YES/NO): YES